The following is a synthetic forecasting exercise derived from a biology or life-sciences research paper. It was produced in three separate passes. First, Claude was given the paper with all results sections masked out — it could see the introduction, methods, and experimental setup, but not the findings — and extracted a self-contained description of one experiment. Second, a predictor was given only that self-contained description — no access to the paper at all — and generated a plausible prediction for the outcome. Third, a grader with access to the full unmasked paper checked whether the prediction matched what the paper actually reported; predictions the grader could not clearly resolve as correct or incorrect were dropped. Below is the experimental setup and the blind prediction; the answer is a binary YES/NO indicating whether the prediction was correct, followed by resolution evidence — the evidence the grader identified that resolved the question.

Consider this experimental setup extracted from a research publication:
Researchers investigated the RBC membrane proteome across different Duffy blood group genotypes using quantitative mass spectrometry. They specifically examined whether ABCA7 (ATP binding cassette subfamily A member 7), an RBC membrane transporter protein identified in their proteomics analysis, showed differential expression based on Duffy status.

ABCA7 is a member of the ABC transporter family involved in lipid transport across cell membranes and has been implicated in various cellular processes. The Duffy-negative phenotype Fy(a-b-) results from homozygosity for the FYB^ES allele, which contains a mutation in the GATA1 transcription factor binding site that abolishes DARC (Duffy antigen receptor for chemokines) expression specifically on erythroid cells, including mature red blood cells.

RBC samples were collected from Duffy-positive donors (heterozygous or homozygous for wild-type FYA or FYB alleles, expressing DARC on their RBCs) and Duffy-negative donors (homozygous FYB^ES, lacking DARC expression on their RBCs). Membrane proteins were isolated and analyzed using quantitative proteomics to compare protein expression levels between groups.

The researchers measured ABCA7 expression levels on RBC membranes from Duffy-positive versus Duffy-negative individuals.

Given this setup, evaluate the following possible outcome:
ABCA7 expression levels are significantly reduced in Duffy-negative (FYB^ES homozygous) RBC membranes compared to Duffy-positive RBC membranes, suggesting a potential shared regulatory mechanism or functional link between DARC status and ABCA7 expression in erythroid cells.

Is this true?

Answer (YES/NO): YES